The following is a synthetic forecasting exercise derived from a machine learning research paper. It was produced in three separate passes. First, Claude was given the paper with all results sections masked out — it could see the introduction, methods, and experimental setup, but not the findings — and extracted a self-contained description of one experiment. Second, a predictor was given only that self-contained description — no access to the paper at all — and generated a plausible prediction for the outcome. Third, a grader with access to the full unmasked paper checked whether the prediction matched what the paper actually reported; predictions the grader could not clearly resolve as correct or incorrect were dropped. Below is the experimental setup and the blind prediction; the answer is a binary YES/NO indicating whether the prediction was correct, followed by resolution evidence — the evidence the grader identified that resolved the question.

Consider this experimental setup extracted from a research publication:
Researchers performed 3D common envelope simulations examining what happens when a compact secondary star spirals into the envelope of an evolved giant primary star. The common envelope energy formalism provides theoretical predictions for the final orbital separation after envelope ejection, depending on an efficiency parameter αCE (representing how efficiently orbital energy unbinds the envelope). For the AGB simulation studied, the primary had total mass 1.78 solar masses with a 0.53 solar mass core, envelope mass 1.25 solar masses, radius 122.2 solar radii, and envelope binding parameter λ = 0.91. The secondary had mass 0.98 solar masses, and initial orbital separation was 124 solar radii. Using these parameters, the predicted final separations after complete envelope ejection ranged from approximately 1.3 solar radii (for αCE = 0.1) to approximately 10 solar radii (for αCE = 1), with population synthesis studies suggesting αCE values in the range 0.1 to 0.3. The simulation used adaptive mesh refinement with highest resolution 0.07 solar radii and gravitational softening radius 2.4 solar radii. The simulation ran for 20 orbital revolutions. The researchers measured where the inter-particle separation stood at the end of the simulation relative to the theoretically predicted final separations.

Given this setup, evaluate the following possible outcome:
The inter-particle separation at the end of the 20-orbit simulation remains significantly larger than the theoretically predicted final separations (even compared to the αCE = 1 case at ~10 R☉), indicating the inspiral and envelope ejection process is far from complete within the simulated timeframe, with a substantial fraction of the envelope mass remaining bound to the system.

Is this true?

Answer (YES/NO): YES